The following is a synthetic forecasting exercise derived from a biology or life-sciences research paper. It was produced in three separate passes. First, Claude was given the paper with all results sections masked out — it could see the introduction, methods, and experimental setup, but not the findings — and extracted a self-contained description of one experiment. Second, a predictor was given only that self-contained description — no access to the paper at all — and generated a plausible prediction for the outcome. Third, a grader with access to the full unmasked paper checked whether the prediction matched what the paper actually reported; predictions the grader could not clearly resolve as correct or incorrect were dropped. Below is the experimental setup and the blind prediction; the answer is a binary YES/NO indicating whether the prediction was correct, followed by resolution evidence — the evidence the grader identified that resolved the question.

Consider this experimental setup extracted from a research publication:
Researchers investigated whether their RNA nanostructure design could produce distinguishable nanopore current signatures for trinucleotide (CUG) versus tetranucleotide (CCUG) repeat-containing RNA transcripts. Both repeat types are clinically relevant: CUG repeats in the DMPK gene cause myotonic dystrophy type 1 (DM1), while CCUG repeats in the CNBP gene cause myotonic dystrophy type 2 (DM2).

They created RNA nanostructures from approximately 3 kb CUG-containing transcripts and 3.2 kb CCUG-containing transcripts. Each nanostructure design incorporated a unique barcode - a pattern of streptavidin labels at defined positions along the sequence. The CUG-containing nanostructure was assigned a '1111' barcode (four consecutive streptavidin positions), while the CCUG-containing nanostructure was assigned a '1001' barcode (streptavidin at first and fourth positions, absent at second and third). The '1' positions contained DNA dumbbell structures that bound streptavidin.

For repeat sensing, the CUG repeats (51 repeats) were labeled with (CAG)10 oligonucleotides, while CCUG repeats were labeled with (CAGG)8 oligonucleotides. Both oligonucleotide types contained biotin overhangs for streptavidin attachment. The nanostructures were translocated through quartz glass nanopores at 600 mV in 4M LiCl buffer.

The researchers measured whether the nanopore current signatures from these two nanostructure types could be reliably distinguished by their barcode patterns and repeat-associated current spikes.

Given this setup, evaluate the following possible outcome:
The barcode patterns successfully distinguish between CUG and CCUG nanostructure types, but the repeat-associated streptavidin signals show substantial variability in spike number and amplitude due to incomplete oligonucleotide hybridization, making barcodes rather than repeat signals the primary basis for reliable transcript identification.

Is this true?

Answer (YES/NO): NO